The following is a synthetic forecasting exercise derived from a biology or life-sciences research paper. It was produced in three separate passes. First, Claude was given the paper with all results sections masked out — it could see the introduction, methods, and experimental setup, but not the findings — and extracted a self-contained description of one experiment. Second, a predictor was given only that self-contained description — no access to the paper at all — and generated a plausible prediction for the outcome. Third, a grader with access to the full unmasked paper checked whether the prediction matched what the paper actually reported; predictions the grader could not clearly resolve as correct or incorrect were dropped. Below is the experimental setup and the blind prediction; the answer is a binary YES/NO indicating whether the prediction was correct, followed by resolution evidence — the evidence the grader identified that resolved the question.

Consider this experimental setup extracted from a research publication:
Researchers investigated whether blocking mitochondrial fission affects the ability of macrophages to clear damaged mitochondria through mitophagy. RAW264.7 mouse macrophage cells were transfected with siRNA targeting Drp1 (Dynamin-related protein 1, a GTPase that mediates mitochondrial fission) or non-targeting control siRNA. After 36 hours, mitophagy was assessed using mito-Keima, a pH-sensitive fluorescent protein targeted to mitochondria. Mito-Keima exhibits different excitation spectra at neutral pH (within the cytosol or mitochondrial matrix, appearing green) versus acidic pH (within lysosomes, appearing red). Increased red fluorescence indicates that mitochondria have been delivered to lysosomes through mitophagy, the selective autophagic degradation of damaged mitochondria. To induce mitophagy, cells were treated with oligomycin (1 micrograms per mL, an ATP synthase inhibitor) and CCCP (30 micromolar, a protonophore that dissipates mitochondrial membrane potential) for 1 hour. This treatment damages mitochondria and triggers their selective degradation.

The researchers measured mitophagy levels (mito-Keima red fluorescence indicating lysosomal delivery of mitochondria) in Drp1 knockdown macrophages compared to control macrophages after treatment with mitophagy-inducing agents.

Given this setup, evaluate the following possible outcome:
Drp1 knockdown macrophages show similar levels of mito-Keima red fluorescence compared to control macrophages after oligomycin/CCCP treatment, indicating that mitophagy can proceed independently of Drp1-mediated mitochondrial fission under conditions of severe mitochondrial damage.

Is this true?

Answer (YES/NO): NO